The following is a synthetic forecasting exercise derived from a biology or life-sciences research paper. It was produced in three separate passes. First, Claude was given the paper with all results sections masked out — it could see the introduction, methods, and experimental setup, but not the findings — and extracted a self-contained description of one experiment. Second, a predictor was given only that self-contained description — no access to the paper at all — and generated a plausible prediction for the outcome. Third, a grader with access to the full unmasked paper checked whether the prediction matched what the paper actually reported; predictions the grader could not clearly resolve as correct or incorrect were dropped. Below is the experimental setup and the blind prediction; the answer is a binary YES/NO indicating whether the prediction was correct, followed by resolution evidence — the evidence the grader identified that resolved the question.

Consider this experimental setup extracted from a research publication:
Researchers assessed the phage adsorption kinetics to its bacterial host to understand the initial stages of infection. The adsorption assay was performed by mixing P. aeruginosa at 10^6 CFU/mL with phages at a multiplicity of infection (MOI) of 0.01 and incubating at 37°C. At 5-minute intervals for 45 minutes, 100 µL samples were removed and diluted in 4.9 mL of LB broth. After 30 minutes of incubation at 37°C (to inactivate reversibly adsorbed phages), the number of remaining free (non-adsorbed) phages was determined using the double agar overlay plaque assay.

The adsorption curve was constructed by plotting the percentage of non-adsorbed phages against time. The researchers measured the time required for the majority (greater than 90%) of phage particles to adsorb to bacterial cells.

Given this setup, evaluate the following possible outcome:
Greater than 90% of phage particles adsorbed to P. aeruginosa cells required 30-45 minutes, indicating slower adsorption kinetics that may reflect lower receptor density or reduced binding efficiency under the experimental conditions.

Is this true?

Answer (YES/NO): NO